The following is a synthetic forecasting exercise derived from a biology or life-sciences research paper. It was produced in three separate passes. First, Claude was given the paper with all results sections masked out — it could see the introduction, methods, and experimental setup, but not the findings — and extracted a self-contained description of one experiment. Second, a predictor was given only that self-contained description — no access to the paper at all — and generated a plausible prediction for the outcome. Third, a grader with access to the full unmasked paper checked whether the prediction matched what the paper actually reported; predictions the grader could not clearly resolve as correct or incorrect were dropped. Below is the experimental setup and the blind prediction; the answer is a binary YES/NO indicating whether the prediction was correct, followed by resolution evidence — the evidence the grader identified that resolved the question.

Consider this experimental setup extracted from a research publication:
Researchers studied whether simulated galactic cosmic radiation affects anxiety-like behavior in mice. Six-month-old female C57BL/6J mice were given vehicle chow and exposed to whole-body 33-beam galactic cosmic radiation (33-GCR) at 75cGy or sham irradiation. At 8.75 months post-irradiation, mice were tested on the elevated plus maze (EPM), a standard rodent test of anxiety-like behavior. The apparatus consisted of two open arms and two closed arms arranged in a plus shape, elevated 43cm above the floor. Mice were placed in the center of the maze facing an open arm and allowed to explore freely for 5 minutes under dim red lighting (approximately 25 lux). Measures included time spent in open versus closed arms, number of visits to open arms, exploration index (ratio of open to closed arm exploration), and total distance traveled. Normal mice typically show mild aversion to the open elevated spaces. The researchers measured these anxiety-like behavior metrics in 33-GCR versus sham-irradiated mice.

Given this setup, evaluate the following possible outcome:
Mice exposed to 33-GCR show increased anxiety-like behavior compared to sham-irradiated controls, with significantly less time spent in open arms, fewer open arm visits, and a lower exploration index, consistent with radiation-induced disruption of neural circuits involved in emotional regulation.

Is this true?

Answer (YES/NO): NO